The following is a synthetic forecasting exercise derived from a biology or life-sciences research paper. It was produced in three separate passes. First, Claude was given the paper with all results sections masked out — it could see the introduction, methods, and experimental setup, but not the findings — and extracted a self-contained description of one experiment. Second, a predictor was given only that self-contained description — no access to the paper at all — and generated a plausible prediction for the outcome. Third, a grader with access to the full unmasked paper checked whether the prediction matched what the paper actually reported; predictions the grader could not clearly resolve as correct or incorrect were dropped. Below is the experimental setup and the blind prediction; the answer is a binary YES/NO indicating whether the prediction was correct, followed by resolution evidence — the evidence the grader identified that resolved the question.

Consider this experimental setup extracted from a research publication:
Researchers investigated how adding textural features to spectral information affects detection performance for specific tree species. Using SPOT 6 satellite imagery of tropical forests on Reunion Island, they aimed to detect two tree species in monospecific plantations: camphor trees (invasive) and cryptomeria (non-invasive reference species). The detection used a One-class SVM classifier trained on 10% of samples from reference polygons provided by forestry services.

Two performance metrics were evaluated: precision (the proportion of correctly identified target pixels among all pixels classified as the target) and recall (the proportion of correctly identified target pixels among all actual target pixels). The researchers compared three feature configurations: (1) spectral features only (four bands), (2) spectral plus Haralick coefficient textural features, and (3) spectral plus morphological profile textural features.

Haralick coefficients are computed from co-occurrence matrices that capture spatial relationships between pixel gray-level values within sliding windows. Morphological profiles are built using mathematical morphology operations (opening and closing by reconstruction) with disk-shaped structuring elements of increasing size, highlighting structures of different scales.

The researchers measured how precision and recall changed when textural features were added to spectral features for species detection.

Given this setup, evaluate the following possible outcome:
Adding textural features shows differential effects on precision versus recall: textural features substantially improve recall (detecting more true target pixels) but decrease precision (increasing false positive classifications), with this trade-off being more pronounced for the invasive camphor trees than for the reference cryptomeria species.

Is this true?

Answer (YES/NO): NO